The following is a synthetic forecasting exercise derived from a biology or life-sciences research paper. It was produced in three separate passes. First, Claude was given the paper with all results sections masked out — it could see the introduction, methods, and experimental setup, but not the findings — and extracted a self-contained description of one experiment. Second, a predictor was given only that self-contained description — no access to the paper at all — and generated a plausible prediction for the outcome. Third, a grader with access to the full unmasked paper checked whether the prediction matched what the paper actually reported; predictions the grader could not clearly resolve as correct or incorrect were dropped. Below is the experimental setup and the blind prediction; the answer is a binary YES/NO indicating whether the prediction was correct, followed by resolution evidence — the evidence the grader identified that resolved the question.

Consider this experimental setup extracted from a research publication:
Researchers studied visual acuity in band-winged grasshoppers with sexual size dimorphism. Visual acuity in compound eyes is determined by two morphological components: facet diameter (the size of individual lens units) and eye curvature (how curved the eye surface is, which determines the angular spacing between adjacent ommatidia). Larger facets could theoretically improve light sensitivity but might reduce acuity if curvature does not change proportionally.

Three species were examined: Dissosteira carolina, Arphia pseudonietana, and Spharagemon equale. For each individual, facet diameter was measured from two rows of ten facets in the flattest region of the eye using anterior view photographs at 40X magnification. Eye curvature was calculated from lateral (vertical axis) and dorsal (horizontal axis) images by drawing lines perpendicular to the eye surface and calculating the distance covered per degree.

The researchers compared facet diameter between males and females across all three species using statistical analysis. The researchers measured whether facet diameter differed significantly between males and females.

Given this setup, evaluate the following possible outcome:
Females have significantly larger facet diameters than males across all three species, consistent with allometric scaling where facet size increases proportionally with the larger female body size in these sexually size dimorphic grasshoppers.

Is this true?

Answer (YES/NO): NO